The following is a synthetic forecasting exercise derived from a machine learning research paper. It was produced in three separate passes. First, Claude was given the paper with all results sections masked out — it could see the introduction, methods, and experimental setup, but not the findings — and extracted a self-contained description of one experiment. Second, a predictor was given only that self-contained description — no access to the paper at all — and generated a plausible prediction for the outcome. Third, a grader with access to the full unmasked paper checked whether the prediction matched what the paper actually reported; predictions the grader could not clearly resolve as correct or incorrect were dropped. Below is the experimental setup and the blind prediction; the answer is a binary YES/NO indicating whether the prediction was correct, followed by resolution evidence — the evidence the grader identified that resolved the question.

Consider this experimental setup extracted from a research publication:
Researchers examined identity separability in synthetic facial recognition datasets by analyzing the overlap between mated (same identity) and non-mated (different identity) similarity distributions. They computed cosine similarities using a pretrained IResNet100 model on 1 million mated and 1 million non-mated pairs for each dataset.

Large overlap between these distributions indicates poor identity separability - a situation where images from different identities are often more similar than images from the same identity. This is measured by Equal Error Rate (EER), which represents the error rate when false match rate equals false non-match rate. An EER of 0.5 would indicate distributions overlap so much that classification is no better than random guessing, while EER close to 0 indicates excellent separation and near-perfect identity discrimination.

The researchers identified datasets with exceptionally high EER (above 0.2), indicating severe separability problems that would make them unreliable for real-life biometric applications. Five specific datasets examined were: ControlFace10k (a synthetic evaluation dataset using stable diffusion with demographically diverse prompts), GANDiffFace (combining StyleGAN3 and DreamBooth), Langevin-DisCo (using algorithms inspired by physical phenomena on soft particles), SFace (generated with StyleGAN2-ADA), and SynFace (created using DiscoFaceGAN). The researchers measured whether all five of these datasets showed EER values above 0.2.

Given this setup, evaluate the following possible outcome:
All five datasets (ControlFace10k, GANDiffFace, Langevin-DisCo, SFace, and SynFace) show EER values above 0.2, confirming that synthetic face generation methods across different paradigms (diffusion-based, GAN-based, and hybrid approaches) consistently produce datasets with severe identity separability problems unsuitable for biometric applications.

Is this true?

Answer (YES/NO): NO